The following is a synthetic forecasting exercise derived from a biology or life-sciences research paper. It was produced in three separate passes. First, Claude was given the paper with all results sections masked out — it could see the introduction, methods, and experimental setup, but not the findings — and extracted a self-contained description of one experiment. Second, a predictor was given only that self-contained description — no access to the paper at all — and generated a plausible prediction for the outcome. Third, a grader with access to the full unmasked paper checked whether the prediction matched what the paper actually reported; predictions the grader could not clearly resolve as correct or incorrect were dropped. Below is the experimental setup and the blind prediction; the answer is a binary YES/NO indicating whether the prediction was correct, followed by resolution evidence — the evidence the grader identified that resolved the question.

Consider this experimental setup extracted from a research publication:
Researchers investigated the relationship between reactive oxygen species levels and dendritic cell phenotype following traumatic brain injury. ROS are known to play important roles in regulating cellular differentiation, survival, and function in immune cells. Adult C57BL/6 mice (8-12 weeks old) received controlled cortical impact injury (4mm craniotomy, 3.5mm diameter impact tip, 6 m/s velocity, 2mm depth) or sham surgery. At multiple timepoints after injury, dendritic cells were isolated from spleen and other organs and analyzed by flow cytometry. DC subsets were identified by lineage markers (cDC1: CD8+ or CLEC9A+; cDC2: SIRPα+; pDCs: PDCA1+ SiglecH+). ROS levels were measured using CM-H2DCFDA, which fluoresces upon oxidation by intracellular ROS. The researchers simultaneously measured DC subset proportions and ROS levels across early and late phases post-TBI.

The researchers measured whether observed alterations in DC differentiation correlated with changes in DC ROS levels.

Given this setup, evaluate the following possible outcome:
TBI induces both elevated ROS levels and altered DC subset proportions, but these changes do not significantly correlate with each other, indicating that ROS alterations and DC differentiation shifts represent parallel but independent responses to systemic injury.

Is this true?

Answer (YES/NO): NO